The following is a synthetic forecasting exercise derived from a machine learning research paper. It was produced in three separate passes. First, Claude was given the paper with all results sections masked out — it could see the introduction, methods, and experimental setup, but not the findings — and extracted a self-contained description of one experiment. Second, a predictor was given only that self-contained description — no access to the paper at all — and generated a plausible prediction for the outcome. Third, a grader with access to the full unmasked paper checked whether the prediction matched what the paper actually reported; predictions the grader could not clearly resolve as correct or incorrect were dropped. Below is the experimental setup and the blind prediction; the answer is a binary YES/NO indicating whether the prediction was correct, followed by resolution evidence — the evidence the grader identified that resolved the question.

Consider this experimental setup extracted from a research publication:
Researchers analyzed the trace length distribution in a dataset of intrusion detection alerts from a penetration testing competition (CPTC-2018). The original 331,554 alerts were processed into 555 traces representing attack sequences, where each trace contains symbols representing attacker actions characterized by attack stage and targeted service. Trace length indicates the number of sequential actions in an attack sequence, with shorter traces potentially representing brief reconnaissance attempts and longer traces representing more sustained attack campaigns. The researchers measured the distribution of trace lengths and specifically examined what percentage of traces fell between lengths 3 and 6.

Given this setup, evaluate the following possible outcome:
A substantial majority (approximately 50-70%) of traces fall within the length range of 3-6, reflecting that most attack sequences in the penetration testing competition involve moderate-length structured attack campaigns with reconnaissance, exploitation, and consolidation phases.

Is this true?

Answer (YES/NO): YES